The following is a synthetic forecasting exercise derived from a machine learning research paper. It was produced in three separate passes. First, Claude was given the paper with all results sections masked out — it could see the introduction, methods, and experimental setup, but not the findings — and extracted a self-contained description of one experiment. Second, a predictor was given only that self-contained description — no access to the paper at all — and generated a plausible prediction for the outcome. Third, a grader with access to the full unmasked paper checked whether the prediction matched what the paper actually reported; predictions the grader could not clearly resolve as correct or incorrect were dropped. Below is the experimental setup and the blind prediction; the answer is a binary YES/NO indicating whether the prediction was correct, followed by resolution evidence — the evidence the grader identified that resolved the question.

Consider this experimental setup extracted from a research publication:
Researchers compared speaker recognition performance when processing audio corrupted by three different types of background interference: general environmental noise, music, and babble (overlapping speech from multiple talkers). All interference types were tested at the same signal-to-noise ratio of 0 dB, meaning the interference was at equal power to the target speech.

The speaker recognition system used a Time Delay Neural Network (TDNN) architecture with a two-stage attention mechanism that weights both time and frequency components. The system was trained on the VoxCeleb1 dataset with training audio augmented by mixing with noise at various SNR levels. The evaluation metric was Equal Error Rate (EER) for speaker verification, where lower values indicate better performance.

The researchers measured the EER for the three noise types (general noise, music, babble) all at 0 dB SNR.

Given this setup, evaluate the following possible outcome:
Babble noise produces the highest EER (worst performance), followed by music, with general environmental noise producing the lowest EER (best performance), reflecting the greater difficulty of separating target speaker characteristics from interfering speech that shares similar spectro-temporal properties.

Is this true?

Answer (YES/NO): YES